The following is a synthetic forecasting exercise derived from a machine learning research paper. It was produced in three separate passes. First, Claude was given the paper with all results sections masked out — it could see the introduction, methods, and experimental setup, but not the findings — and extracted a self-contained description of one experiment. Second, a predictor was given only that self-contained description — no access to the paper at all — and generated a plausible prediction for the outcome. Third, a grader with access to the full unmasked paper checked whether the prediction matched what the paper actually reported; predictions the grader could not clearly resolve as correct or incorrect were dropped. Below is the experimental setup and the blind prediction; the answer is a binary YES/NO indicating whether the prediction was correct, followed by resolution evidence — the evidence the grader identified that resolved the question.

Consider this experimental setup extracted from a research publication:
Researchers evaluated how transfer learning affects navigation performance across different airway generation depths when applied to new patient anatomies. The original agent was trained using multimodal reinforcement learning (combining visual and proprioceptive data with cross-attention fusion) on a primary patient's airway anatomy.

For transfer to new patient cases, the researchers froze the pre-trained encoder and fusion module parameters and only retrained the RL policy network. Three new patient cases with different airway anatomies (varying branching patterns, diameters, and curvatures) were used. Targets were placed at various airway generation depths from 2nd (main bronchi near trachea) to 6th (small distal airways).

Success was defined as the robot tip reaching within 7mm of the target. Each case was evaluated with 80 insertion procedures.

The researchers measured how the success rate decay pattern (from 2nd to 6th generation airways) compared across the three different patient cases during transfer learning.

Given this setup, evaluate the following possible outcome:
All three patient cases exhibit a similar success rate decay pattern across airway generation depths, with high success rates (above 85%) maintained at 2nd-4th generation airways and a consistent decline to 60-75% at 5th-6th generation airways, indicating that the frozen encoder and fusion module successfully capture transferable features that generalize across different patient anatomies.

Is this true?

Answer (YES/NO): NO